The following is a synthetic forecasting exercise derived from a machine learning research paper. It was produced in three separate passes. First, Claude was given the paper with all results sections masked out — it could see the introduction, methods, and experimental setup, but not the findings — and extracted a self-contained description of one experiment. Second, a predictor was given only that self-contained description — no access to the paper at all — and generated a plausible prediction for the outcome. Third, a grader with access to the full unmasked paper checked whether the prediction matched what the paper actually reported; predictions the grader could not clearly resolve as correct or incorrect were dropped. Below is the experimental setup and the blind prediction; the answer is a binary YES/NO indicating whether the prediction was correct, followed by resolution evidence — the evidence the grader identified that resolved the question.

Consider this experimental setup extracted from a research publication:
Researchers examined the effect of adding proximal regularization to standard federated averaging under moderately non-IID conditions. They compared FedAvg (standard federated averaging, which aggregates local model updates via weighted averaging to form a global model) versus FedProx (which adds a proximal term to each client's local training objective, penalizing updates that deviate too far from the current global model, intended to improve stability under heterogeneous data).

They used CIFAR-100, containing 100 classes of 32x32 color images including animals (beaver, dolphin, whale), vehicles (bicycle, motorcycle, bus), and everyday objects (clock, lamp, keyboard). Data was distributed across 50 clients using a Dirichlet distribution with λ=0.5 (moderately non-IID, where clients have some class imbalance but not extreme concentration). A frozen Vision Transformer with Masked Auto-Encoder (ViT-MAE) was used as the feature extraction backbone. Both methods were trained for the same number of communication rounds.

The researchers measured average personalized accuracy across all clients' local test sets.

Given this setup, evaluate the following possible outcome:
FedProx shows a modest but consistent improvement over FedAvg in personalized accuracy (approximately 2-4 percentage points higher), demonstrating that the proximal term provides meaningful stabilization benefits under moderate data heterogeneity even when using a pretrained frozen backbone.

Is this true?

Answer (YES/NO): NO